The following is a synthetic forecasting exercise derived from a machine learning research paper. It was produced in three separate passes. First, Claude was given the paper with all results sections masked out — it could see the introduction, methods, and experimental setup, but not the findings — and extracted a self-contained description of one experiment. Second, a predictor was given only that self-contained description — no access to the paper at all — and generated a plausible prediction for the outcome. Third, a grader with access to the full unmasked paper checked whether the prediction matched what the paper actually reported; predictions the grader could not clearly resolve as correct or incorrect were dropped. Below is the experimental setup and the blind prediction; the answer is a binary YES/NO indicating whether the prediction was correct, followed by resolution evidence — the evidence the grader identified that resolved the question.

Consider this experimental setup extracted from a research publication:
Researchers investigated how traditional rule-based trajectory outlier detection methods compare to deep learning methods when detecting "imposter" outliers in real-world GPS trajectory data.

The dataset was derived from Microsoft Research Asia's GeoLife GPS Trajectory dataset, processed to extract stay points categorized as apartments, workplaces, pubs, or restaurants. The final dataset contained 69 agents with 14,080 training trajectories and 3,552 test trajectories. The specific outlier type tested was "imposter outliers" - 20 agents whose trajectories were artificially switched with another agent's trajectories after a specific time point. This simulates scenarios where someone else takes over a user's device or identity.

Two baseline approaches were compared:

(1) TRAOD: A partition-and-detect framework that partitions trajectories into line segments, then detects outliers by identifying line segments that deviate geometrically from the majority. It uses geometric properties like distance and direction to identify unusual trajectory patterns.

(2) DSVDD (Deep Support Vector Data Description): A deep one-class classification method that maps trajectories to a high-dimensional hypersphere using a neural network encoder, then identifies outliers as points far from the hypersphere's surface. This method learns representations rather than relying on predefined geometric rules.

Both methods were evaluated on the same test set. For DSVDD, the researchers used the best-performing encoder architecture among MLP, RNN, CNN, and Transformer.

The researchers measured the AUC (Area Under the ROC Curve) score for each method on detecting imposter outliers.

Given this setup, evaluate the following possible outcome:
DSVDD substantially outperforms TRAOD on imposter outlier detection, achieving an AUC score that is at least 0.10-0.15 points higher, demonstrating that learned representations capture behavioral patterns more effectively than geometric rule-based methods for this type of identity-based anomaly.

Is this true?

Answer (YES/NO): YES